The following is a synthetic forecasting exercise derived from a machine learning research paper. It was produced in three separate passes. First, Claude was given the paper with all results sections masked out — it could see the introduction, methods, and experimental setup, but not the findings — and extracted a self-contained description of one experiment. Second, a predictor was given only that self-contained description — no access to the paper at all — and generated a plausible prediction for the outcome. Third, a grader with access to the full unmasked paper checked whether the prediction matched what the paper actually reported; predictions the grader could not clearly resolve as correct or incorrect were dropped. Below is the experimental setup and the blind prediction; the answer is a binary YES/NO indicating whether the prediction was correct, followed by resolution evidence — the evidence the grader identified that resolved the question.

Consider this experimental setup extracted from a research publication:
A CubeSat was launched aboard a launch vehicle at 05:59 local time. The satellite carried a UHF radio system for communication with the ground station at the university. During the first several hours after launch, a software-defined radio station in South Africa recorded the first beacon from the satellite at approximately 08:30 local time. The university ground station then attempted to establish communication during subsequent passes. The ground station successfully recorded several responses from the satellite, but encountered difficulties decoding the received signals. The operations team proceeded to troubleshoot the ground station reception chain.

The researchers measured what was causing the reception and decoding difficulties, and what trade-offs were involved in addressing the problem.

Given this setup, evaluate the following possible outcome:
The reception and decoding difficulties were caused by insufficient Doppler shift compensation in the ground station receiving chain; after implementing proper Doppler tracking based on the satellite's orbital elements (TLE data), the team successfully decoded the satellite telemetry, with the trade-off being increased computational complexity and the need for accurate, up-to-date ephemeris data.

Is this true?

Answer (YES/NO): NO